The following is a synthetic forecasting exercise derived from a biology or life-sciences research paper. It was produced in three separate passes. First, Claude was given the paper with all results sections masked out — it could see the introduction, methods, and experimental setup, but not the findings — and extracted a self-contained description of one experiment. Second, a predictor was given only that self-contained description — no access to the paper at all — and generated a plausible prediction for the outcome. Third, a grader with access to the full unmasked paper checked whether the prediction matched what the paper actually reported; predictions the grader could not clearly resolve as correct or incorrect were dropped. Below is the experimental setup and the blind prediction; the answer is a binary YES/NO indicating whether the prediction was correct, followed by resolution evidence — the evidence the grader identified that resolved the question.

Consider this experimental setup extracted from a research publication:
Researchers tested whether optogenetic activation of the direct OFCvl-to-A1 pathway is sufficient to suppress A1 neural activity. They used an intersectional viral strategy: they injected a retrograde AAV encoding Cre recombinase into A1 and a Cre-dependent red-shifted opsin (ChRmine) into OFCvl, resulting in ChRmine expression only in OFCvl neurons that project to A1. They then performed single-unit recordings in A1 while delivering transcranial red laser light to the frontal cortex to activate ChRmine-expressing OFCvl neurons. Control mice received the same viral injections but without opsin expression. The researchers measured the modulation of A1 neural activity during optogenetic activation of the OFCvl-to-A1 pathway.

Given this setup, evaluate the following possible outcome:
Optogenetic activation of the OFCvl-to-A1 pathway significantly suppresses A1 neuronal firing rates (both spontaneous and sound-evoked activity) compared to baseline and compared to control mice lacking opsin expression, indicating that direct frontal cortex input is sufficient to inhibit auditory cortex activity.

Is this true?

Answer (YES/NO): YES